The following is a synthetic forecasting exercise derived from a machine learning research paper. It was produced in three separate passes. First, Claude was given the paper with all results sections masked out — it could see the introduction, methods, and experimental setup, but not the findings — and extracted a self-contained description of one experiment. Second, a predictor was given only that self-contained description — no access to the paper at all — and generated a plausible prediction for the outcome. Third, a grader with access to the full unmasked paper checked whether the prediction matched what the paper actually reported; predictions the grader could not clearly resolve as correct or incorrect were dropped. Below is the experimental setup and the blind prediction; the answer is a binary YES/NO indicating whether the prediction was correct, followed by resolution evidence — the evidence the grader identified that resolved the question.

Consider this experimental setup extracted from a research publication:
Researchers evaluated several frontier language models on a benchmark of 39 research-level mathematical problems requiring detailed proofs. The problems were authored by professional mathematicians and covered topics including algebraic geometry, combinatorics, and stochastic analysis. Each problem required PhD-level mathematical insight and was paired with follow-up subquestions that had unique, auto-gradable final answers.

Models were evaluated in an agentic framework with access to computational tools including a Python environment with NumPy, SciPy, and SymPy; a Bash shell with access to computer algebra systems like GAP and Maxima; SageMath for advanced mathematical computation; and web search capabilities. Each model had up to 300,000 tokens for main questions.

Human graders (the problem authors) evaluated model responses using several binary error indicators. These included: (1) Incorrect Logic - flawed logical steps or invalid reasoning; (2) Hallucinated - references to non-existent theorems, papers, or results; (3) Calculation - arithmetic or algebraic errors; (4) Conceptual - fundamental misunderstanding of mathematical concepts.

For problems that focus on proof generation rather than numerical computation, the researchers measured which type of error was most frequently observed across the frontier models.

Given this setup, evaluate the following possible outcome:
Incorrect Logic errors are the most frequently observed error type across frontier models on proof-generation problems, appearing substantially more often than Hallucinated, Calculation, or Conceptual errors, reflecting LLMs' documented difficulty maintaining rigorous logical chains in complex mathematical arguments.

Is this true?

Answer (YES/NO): YES